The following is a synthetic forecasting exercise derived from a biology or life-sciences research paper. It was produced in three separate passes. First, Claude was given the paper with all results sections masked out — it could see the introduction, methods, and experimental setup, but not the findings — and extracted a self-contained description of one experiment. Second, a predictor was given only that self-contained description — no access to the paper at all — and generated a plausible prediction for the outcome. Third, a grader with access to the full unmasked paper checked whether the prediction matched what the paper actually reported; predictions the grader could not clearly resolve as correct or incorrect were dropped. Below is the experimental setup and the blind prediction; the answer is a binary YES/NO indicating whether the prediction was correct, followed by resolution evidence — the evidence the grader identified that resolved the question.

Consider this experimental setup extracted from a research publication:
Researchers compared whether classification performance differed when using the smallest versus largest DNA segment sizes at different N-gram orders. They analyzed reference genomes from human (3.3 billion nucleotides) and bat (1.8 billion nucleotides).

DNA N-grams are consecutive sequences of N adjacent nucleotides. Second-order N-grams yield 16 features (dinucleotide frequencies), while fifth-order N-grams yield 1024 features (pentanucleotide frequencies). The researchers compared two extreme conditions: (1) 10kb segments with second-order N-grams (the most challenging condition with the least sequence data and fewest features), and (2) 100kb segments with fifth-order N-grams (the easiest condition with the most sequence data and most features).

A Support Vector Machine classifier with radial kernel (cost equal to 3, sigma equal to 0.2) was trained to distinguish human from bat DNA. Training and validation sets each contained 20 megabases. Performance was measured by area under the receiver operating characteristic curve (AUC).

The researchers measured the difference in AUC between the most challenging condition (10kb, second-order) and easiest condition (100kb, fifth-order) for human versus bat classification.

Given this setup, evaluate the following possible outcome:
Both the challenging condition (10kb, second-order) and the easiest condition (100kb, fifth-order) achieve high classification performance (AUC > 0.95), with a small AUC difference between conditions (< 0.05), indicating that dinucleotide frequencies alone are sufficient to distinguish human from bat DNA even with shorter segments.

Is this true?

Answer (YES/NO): NO